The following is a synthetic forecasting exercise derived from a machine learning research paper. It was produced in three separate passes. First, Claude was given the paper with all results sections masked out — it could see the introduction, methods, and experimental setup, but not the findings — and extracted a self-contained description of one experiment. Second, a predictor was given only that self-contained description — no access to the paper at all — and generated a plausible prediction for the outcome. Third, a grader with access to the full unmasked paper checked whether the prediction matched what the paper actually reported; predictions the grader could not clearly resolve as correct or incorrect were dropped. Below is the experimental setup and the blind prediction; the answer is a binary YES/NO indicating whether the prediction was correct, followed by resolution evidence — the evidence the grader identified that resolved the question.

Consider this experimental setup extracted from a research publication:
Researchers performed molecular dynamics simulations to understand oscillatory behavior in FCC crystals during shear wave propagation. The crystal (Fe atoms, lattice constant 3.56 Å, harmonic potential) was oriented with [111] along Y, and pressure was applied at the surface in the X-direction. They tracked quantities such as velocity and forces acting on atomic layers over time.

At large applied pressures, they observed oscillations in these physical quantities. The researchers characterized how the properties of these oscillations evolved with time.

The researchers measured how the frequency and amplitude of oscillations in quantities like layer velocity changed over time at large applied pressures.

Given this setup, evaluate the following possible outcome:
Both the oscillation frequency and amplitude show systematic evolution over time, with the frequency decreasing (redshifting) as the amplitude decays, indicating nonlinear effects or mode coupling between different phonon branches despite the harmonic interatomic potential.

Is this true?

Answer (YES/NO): NO